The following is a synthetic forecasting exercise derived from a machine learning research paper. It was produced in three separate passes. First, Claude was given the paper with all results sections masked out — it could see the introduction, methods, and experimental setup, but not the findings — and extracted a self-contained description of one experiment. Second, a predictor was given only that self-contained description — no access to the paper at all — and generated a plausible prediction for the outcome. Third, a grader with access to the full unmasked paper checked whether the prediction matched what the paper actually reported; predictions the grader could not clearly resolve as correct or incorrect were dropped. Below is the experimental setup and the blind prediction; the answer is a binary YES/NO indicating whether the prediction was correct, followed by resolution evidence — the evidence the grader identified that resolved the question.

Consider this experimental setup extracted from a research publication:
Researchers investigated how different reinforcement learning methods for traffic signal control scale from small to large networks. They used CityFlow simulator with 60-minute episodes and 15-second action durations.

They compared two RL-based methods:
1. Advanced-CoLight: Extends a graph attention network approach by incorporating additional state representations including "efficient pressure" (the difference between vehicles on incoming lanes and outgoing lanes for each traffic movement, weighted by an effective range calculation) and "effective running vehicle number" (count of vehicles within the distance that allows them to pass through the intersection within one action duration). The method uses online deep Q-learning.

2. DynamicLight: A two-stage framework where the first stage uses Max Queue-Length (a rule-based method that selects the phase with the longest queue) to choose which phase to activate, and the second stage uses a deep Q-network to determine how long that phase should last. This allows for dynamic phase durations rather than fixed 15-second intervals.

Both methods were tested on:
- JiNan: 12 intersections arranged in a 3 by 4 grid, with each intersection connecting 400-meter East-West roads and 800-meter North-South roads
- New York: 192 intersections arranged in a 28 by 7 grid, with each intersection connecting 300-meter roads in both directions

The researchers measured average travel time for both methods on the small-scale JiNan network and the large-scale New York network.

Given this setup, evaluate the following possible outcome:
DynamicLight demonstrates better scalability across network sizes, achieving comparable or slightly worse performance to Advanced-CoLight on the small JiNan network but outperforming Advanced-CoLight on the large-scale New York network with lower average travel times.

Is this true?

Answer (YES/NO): NO